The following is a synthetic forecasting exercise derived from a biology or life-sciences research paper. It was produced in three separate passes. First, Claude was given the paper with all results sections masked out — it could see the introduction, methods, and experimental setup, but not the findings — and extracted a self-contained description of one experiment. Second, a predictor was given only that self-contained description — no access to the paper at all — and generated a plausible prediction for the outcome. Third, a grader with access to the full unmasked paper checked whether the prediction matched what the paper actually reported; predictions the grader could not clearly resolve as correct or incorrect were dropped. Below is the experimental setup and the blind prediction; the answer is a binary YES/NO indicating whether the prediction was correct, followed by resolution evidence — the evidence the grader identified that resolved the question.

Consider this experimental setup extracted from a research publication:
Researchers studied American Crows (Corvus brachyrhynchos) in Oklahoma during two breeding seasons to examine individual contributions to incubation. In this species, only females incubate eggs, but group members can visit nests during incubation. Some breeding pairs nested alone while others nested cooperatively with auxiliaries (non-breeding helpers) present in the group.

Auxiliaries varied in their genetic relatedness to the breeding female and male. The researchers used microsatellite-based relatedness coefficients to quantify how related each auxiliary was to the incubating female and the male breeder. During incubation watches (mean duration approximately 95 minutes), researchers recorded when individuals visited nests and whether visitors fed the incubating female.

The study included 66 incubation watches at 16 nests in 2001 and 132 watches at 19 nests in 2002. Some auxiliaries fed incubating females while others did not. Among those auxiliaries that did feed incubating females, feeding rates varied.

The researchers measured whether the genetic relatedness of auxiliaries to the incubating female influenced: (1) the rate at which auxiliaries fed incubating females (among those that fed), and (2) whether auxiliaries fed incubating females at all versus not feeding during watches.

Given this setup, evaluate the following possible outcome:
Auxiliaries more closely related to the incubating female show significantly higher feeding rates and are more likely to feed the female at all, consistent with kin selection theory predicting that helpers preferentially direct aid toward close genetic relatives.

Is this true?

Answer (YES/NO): NO